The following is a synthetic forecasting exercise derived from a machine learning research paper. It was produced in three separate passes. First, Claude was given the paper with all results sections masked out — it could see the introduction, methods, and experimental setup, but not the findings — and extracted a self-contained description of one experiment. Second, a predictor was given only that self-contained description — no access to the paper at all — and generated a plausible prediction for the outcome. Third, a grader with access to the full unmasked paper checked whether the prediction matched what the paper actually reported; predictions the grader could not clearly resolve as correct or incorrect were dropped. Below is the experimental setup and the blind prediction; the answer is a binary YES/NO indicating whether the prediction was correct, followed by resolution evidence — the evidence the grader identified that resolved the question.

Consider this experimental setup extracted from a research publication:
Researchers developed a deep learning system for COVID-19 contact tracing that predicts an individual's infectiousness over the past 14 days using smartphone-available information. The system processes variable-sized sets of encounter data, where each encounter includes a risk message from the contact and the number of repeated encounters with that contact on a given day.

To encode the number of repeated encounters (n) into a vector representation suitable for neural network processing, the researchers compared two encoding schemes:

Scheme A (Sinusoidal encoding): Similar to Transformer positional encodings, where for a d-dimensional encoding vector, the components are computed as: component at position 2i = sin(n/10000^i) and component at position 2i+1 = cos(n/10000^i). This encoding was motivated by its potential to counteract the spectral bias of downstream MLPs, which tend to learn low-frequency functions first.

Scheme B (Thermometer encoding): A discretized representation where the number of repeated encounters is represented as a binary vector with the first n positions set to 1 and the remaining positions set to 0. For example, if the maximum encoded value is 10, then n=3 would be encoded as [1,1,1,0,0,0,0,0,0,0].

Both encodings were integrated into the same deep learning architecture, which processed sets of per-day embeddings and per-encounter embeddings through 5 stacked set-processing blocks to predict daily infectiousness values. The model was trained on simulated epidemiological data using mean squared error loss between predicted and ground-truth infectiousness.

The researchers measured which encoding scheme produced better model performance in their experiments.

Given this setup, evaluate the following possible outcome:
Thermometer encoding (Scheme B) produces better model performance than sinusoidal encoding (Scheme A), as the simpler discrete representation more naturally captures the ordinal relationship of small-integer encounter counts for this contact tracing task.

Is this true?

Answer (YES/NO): NO